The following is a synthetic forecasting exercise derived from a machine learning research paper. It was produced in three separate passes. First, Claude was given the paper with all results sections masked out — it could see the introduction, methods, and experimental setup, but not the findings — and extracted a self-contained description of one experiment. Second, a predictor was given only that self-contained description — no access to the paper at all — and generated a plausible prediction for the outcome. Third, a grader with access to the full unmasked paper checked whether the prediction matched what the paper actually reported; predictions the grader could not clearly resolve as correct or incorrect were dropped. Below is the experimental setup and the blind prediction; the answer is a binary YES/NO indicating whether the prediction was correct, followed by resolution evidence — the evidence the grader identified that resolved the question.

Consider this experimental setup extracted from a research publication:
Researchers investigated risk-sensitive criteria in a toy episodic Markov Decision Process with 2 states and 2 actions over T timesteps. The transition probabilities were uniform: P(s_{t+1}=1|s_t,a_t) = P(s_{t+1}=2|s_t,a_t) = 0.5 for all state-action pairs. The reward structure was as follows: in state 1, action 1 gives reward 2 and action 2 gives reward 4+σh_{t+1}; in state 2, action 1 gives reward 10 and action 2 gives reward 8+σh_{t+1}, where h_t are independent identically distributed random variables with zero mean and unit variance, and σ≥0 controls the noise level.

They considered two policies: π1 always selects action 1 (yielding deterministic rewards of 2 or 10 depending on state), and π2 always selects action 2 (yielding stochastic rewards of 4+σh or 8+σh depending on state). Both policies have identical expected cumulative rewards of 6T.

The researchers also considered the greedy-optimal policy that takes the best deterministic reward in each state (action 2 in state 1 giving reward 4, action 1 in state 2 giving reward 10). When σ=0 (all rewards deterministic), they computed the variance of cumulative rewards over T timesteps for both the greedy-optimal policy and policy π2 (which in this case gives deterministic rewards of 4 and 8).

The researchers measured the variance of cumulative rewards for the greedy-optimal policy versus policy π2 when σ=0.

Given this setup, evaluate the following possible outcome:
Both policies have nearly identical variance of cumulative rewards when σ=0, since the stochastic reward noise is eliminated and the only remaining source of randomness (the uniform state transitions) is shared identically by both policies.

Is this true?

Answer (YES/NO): NO